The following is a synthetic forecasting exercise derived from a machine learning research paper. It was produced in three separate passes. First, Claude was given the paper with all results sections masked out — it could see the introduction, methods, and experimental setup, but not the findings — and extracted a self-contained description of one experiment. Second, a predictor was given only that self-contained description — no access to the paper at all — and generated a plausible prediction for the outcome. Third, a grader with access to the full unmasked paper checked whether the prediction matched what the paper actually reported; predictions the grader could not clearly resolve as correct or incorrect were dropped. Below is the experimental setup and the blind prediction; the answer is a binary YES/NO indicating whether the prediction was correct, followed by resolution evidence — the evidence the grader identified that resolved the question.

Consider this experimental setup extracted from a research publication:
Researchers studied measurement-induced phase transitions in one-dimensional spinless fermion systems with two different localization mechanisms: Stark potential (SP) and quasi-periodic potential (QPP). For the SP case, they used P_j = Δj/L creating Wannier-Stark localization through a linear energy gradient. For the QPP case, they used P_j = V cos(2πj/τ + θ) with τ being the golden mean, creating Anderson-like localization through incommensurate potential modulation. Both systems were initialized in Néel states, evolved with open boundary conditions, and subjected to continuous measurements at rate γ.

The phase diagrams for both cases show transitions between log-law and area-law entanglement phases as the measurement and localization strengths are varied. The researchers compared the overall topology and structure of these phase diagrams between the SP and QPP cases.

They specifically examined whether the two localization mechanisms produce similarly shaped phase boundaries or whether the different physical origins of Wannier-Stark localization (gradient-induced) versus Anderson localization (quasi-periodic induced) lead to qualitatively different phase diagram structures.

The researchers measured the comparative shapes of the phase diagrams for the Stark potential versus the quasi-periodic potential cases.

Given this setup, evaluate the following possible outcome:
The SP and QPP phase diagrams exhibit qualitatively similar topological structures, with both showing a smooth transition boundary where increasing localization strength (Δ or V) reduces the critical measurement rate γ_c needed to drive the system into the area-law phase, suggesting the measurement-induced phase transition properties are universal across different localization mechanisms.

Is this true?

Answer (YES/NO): YES